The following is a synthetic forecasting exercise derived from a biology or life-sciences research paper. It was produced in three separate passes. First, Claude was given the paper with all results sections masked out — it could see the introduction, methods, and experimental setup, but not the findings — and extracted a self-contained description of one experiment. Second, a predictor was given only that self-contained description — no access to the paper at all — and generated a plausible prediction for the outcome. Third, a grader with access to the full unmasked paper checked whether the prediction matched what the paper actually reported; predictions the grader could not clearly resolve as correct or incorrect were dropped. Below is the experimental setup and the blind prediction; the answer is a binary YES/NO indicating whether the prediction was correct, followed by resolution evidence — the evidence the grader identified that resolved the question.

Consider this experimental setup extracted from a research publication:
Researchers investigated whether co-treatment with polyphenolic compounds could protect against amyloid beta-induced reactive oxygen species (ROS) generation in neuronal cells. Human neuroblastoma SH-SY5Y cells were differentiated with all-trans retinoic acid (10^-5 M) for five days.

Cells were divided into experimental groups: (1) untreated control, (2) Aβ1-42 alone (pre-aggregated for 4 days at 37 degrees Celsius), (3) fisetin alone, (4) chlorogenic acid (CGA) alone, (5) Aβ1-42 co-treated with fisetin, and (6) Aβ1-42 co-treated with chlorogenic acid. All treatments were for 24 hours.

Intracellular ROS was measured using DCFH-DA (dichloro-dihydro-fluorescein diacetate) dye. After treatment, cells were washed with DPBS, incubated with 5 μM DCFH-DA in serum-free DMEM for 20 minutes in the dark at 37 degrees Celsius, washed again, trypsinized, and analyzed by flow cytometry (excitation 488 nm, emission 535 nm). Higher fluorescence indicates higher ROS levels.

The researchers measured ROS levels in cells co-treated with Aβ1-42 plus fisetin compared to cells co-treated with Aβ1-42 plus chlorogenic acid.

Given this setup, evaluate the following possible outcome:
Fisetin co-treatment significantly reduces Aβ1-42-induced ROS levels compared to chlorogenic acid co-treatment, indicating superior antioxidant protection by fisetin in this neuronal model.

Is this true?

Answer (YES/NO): YES